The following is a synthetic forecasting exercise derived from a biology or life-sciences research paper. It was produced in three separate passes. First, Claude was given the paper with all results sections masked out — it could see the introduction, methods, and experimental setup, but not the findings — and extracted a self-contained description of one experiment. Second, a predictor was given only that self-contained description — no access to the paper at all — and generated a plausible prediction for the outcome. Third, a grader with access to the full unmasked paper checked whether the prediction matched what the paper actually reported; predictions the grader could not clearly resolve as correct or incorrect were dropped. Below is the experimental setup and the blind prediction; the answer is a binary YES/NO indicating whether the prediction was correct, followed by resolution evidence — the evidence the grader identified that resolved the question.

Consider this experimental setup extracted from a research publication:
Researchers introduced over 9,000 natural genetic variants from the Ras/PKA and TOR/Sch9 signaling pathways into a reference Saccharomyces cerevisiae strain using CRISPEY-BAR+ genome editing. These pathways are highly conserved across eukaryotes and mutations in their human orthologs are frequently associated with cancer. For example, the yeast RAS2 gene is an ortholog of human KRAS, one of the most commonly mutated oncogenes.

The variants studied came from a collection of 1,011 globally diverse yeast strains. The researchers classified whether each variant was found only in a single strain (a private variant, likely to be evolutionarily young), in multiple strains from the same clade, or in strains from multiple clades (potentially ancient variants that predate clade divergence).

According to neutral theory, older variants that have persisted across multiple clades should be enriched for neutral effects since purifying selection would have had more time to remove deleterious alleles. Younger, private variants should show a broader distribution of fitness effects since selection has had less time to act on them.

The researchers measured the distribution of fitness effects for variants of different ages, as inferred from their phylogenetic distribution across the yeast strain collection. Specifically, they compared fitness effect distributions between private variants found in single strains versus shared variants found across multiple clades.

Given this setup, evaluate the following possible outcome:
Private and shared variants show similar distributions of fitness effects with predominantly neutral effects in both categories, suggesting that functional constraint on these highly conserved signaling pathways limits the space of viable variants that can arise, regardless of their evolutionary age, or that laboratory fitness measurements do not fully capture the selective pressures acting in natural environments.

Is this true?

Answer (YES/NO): NO